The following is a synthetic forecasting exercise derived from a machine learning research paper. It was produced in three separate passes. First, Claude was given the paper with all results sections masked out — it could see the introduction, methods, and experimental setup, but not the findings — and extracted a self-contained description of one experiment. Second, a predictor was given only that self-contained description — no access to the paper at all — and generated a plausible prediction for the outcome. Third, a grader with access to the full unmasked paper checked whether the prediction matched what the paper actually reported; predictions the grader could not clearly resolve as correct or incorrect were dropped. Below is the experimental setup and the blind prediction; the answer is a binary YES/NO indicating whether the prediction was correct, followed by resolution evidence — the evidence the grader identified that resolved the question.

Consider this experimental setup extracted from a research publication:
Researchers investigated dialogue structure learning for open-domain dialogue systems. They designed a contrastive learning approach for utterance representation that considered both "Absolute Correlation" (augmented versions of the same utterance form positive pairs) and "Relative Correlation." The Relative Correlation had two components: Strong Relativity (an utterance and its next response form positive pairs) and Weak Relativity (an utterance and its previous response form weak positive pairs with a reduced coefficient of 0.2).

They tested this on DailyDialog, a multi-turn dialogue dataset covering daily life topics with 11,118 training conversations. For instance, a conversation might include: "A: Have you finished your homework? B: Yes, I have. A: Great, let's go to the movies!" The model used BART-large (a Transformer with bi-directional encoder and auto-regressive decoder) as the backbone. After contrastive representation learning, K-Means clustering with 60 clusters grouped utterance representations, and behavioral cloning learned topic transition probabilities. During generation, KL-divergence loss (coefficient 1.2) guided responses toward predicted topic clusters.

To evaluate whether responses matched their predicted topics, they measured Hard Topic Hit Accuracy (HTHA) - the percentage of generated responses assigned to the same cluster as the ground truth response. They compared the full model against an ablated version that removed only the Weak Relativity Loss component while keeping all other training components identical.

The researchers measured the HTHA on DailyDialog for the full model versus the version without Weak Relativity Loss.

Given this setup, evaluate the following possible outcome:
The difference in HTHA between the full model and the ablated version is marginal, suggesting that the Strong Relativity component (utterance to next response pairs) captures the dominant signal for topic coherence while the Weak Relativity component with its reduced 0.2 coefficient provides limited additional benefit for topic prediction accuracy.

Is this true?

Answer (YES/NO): YES